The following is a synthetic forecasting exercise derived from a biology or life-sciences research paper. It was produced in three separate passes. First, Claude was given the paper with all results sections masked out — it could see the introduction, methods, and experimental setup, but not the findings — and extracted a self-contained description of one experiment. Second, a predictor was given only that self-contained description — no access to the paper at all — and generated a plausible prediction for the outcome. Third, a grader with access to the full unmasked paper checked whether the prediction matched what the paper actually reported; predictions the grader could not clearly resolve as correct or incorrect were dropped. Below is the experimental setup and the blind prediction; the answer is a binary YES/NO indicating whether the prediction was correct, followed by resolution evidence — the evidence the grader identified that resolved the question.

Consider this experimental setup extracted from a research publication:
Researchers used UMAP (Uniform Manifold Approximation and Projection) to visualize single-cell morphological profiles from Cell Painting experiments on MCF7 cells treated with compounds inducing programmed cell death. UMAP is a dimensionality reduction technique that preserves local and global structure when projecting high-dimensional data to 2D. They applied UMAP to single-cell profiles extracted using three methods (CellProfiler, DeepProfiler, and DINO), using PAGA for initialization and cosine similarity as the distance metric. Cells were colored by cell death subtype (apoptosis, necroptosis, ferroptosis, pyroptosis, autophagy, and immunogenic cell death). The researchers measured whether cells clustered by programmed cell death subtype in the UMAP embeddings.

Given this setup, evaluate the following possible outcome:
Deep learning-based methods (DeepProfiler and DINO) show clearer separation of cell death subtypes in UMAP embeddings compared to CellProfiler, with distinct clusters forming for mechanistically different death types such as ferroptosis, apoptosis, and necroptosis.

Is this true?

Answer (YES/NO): NO